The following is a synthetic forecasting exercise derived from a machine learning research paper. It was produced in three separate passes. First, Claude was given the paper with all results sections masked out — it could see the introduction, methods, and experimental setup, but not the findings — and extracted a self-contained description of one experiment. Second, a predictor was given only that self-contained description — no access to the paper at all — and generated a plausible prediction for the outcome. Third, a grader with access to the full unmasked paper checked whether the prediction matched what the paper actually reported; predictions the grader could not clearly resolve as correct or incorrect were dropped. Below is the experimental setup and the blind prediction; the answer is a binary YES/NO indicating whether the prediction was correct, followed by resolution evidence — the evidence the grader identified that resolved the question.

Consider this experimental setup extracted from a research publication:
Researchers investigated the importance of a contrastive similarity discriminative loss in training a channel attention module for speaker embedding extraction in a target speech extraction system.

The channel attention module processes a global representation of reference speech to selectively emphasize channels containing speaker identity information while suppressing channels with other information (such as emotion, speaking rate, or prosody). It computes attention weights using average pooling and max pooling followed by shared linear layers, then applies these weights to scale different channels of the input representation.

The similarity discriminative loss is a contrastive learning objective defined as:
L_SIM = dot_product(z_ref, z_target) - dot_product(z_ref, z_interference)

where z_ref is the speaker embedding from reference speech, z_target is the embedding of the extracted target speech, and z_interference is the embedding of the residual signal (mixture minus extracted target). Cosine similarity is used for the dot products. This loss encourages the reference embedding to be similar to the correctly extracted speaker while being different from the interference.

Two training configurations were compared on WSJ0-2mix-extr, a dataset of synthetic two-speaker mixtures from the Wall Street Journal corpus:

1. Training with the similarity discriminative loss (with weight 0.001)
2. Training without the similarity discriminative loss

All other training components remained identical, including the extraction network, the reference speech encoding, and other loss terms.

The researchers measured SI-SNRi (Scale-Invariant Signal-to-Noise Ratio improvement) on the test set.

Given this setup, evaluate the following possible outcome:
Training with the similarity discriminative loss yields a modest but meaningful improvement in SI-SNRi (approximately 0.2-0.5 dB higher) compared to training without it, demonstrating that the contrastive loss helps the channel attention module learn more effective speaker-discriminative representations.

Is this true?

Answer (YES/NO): NO